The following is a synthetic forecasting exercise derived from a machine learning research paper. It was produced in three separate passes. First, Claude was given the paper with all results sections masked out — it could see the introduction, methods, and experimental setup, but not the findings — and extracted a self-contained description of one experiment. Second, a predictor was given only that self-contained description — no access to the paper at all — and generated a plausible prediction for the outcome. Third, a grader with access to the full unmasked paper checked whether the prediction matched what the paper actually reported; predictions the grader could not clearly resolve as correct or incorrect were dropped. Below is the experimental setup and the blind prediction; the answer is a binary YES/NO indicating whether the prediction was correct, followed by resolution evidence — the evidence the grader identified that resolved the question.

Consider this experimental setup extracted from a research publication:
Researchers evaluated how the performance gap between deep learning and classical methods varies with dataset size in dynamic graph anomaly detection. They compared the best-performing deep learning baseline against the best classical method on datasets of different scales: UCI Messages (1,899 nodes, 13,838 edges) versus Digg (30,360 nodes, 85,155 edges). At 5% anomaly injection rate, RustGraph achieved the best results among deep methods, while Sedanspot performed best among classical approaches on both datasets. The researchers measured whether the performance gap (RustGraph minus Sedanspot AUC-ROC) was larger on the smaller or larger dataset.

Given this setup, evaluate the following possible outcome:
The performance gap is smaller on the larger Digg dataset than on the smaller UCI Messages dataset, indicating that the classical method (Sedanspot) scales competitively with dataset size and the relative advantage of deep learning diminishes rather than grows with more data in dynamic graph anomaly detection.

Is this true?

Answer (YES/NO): YES